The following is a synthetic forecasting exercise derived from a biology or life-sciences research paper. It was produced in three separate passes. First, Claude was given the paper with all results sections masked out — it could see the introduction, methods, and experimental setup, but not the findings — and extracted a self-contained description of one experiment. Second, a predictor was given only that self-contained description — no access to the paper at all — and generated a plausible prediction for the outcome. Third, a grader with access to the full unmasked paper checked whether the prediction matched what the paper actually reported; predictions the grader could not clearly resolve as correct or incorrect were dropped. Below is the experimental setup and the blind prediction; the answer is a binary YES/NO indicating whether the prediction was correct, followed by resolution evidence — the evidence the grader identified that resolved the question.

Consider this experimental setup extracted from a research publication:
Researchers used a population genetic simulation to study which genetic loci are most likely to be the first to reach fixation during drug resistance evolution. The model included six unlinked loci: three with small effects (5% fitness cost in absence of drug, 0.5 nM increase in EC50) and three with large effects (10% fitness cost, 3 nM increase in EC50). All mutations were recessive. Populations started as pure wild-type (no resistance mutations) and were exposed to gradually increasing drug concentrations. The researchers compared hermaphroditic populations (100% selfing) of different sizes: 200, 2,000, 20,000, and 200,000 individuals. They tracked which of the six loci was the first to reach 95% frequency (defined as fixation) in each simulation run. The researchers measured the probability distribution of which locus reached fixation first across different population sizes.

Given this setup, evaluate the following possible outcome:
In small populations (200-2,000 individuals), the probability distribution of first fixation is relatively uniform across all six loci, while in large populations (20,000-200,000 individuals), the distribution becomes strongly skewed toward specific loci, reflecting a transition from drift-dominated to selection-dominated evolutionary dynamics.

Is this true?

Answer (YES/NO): YES